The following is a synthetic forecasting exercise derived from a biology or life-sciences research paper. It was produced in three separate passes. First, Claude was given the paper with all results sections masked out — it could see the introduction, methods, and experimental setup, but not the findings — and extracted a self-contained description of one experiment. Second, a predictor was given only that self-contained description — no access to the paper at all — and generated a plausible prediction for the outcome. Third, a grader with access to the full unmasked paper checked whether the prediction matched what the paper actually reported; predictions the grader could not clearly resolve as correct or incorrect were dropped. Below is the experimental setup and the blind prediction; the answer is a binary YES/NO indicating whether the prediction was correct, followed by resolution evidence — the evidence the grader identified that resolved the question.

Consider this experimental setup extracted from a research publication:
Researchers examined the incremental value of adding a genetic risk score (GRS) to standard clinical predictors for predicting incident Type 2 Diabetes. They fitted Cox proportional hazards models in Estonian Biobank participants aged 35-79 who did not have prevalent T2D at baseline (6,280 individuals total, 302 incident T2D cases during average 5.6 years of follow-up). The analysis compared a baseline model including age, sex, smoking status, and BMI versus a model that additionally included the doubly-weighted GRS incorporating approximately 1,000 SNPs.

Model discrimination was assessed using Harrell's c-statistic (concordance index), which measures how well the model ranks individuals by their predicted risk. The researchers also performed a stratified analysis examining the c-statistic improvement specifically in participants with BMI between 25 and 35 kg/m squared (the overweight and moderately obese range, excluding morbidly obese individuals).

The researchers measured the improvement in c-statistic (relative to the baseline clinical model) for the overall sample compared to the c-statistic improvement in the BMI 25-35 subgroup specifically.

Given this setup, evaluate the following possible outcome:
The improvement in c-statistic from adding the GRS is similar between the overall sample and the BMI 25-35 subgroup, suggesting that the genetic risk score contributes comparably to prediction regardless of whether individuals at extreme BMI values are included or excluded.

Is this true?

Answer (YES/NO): NO